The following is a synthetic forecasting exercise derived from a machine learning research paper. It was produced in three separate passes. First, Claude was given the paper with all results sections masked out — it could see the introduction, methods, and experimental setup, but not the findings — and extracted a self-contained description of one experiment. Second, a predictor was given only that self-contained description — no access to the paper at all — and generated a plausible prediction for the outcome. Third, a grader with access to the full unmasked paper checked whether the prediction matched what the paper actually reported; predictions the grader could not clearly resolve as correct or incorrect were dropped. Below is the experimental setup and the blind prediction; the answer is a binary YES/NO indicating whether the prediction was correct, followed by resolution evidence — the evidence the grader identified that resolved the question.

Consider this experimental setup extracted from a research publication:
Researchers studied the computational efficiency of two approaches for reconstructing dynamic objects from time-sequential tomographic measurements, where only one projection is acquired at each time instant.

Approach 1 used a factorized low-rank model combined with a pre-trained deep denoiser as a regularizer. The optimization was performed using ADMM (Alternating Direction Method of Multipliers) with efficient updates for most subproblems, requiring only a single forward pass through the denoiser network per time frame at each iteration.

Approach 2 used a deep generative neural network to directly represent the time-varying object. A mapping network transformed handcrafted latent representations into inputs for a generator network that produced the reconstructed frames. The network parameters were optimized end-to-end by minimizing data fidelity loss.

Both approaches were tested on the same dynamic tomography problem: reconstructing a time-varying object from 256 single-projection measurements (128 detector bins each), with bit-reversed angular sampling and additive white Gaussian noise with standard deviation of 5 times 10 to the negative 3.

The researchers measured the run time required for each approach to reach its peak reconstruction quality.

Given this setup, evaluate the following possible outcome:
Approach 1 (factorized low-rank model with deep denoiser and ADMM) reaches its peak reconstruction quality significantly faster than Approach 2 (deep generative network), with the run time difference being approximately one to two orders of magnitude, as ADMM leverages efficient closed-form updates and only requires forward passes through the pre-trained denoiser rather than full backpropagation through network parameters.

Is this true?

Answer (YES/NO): YES